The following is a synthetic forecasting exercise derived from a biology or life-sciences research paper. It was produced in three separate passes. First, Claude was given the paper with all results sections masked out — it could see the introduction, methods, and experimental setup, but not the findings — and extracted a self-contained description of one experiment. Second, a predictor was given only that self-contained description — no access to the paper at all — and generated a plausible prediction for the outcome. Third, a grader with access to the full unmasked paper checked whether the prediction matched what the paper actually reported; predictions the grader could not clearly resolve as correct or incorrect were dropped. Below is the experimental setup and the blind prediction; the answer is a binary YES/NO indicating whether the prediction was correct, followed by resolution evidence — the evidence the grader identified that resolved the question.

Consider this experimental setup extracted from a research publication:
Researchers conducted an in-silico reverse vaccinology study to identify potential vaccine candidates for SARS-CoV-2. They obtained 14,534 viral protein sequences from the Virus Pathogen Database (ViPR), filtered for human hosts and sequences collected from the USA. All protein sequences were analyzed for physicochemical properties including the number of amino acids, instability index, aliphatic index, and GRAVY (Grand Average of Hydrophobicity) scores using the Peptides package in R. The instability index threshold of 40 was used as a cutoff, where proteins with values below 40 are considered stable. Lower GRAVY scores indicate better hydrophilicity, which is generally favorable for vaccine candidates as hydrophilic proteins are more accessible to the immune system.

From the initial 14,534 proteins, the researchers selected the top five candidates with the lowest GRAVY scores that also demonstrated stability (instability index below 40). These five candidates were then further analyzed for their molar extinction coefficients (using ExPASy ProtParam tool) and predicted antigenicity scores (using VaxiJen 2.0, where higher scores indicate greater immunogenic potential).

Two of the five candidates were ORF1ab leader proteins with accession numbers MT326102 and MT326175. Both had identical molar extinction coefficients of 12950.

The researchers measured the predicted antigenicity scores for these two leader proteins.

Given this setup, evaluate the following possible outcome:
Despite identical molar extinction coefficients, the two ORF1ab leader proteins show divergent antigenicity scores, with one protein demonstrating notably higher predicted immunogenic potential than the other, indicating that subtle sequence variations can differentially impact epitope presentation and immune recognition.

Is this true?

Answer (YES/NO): YES